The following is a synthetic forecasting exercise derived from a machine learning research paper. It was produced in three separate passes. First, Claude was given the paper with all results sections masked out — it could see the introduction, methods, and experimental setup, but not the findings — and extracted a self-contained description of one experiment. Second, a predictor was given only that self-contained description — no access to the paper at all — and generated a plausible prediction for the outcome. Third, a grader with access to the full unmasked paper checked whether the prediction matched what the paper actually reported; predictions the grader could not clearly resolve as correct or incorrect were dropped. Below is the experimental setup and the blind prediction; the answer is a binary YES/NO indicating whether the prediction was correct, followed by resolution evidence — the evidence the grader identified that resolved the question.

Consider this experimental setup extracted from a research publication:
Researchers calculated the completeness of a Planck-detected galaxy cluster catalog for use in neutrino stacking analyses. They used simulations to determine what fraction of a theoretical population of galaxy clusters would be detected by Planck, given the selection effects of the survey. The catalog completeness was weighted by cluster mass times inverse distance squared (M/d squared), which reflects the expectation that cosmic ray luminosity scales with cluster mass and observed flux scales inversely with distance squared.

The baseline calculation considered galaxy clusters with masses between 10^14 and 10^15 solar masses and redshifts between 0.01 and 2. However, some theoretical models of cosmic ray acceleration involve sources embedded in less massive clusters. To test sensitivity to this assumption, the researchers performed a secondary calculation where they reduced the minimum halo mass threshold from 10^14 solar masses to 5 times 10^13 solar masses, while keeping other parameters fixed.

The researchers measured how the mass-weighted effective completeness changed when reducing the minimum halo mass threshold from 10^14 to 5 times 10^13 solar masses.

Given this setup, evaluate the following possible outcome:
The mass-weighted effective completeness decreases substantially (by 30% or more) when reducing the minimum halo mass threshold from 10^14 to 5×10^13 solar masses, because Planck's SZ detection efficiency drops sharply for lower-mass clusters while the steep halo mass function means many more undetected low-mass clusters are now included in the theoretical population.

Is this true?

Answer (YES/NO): YES